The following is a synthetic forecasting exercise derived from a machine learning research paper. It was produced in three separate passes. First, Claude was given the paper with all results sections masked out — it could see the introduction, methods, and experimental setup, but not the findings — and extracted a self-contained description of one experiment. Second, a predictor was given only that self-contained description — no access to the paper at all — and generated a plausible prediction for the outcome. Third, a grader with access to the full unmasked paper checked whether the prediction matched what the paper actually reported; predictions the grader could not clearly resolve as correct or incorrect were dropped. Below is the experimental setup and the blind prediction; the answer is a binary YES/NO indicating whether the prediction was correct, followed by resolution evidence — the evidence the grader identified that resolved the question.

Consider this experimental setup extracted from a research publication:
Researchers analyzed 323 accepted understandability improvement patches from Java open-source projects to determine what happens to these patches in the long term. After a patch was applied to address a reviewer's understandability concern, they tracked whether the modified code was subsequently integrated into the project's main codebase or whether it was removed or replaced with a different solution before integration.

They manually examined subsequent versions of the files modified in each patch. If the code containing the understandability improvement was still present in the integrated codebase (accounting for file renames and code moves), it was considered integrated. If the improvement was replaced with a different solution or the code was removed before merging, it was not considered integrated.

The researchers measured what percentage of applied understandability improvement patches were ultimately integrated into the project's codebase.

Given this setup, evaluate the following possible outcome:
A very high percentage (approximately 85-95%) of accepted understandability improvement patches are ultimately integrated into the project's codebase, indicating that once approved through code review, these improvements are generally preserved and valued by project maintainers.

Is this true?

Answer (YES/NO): NO